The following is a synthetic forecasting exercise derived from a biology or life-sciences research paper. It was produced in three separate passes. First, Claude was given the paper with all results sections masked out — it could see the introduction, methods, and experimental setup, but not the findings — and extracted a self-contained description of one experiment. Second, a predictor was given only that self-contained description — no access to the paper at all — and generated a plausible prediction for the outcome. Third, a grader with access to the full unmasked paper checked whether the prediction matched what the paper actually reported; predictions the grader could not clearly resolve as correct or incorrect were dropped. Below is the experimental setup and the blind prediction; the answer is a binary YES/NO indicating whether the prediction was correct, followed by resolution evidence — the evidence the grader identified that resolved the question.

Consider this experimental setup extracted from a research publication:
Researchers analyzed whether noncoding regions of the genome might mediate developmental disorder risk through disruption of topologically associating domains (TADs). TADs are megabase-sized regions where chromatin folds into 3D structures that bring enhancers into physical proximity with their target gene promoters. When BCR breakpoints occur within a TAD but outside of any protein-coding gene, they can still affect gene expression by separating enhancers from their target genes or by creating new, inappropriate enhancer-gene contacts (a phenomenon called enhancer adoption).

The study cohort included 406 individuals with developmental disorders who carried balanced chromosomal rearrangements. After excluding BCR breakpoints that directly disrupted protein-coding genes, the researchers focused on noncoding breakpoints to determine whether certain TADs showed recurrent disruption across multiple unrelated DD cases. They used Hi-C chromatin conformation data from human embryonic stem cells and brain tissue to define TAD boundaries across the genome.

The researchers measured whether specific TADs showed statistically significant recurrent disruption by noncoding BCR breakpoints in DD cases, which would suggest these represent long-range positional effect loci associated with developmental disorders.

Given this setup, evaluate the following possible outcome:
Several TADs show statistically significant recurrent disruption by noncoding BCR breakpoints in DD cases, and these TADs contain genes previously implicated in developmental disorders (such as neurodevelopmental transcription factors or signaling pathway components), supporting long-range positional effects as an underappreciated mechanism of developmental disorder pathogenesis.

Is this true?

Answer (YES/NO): YES